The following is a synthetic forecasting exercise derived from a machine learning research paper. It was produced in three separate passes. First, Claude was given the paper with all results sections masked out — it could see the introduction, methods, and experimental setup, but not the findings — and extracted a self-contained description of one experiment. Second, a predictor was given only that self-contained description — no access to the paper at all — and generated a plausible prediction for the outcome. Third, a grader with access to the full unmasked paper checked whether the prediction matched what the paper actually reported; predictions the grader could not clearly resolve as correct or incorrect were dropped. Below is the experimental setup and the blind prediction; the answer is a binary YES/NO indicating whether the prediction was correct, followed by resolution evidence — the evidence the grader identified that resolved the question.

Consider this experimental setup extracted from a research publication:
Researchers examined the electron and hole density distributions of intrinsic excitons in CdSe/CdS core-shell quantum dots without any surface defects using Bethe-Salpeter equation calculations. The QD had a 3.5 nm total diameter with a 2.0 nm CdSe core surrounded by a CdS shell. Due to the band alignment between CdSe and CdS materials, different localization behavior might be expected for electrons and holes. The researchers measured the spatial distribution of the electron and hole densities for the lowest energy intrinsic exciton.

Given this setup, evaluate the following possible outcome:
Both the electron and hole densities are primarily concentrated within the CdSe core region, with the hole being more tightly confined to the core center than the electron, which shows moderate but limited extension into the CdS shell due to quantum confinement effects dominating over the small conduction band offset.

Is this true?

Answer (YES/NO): NO